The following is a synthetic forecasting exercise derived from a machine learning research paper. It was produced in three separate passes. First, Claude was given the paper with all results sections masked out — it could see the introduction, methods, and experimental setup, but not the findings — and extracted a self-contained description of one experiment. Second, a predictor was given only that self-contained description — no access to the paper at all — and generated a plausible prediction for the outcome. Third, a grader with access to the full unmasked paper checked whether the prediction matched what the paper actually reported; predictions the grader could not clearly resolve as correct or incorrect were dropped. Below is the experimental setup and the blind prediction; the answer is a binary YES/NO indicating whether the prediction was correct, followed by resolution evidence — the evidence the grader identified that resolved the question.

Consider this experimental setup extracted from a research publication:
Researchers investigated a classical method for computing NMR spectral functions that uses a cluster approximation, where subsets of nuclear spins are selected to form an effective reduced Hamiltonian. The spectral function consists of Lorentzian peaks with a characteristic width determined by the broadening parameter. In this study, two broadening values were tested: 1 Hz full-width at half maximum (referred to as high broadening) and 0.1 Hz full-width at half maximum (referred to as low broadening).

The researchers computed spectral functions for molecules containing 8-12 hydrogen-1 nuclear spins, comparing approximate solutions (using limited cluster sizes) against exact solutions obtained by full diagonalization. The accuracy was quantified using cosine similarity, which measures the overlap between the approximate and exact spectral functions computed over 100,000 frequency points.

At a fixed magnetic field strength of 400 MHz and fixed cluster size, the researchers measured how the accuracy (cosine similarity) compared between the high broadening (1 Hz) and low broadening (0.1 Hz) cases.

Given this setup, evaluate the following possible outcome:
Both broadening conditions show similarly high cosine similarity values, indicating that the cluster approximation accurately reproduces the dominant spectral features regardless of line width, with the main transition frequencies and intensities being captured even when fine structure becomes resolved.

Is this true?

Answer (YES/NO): NO